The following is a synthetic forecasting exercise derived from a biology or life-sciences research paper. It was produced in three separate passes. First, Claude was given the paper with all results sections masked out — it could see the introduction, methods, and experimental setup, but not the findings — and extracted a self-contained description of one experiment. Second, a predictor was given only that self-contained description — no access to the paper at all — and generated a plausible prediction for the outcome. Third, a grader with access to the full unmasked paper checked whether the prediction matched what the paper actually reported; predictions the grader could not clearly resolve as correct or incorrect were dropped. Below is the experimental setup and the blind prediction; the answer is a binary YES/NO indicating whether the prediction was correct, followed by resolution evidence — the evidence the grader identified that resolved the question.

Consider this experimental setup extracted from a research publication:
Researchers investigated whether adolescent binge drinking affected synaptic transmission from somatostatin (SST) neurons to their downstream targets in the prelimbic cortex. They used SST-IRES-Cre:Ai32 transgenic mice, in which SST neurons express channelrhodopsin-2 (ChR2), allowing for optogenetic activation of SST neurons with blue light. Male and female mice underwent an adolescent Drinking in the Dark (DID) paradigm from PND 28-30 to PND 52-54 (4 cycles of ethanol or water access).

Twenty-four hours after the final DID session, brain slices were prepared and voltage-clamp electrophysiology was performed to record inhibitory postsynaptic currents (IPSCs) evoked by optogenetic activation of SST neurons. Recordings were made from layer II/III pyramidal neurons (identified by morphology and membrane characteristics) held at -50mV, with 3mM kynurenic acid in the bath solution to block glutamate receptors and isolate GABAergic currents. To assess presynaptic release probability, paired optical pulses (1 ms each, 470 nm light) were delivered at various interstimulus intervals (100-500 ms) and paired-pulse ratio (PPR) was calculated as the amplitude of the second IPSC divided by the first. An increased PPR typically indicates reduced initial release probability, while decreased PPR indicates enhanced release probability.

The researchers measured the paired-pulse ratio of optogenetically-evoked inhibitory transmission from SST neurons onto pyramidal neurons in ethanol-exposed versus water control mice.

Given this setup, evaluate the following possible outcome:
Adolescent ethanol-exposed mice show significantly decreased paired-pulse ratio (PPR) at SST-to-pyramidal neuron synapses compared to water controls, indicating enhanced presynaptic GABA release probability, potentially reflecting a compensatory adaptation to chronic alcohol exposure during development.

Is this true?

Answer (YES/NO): NO